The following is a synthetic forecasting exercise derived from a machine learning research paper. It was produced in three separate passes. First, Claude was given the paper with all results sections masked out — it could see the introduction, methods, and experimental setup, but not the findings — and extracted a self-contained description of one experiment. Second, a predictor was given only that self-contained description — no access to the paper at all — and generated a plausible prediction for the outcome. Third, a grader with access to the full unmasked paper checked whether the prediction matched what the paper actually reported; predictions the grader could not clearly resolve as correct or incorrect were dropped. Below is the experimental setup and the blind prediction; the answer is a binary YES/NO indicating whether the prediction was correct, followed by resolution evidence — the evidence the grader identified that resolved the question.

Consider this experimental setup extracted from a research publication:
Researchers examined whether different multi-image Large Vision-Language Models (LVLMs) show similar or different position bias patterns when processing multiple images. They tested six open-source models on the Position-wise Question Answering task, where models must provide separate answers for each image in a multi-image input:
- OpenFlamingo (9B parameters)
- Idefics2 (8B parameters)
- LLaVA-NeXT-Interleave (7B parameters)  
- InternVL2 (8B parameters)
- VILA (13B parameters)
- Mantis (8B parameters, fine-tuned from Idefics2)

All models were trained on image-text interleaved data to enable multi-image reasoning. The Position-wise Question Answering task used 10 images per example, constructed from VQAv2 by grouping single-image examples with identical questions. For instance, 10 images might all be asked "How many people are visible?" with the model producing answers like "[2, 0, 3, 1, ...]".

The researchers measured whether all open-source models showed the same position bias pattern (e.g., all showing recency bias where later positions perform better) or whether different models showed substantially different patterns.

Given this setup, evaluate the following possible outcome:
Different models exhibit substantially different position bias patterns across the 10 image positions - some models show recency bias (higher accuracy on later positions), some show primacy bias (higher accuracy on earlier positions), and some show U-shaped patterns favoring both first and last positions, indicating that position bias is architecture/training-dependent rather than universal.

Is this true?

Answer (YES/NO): NO